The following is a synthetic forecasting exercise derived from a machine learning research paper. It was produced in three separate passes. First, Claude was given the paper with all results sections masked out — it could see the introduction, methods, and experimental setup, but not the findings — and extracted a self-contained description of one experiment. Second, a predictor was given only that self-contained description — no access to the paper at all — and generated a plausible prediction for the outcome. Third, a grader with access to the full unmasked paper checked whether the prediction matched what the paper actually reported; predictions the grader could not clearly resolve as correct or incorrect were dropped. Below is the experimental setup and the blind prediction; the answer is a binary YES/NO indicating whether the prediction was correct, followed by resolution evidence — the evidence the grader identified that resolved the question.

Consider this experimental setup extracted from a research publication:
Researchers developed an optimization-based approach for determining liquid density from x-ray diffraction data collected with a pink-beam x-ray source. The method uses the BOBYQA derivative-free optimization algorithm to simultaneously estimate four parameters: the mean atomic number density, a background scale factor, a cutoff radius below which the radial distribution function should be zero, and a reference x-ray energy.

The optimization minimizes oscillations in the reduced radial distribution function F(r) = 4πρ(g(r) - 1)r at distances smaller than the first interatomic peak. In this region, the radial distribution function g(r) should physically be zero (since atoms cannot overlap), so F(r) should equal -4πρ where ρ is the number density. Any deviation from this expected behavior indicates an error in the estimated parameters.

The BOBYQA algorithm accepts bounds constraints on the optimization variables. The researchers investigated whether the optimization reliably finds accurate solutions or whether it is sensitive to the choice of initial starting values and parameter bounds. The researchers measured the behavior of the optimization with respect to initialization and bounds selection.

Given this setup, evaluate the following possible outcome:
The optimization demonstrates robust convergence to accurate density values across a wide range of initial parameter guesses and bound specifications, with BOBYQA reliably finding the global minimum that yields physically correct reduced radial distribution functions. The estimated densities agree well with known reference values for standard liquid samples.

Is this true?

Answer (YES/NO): NO